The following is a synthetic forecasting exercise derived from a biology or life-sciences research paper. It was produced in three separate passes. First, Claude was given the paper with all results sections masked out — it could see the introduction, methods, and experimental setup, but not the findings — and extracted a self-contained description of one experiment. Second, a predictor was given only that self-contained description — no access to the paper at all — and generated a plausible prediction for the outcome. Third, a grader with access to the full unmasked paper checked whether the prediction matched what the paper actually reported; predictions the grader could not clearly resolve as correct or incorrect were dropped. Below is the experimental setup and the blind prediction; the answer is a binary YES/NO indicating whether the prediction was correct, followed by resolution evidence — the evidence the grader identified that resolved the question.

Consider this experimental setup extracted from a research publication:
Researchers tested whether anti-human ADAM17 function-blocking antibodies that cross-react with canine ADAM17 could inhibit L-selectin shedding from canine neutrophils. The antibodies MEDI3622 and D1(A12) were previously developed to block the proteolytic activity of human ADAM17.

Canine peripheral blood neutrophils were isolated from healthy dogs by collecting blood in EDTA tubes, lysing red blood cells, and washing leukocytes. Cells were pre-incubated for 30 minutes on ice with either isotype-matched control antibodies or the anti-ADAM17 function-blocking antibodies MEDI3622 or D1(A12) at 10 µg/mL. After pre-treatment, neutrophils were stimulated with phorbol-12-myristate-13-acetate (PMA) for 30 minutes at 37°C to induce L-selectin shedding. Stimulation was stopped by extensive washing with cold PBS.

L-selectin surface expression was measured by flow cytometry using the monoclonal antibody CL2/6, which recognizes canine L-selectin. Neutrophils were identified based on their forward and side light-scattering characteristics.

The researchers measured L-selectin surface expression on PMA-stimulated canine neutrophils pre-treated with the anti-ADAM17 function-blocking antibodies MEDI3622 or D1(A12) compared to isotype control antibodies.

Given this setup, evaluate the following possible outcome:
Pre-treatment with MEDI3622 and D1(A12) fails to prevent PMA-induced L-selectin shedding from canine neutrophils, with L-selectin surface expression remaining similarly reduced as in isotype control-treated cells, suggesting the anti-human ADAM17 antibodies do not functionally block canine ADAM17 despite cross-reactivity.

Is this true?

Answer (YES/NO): NO